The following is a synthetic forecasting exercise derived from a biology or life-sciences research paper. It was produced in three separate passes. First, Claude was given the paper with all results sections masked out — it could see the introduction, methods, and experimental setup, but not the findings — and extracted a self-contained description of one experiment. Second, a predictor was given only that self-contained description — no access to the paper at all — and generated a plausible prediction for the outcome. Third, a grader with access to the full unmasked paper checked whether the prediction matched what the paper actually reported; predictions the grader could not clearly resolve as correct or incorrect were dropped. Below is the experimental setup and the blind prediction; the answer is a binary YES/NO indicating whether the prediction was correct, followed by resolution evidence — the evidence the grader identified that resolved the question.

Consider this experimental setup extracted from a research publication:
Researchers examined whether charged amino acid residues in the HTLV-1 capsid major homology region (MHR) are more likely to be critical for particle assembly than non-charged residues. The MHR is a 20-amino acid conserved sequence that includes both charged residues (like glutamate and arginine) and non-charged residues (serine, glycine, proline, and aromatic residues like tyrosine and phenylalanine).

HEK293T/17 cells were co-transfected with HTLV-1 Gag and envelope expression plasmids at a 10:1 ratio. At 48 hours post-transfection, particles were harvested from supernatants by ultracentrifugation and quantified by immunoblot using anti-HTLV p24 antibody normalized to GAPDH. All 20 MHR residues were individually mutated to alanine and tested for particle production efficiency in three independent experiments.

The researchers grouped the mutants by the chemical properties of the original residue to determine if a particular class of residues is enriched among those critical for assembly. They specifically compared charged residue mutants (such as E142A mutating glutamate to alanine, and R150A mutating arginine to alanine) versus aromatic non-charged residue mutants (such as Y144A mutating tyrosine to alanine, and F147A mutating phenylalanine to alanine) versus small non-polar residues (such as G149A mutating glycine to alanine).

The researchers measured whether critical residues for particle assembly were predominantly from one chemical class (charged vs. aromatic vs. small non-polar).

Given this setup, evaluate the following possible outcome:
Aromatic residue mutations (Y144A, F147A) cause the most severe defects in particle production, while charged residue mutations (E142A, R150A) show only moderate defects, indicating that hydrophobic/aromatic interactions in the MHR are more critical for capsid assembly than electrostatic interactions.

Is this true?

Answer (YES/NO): NO